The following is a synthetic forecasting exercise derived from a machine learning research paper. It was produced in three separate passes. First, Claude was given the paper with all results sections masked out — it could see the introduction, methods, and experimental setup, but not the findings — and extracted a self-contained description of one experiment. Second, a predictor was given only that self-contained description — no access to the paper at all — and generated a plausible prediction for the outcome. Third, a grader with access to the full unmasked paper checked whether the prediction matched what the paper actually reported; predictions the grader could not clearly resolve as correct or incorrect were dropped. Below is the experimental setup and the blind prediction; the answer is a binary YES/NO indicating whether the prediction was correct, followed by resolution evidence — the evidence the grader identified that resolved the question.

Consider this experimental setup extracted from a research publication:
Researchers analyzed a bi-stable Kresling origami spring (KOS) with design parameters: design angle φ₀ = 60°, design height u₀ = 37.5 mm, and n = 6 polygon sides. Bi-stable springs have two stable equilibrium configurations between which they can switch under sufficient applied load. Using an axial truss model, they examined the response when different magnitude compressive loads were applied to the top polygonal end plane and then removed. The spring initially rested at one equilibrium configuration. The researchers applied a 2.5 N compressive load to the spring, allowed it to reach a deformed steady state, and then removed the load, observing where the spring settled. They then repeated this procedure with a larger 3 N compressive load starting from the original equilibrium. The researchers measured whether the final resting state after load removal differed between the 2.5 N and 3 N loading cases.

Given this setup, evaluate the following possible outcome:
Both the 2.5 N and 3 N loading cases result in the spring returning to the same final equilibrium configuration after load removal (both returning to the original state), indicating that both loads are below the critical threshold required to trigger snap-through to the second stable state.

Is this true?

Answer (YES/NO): NO